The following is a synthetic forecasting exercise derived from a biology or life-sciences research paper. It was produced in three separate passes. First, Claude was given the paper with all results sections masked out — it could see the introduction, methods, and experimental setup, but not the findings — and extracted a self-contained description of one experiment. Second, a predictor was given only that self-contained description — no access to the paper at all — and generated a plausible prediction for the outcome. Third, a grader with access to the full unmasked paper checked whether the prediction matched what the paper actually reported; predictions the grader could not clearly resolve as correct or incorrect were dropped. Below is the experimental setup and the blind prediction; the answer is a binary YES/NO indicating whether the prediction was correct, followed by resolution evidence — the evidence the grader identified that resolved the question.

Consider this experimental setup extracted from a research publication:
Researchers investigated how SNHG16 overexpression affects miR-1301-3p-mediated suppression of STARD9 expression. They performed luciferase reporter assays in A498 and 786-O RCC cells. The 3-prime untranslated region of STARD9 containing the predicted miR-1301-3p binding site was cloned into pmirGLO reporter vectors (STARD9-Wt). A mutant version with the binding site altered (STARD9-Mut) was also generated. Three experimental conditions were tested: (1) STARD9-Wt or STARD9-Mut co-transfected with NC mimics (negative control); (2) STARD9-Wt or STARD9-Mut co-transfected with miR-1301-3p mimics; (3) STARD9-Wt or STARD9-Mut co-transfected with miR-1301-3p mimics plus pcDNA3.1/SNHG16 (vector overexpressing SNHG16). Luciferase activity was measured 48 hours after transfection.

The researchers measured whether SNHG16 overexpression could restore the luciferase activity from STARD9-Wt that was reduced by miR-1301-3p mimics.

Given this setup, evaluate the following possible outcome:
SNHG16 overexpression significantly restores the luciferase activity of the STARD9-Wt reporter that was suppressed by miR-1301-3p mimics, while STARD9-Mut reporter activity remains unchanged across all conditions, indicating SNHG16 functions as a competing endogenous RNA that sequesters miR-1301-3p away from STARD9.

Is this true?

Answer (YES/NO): YES